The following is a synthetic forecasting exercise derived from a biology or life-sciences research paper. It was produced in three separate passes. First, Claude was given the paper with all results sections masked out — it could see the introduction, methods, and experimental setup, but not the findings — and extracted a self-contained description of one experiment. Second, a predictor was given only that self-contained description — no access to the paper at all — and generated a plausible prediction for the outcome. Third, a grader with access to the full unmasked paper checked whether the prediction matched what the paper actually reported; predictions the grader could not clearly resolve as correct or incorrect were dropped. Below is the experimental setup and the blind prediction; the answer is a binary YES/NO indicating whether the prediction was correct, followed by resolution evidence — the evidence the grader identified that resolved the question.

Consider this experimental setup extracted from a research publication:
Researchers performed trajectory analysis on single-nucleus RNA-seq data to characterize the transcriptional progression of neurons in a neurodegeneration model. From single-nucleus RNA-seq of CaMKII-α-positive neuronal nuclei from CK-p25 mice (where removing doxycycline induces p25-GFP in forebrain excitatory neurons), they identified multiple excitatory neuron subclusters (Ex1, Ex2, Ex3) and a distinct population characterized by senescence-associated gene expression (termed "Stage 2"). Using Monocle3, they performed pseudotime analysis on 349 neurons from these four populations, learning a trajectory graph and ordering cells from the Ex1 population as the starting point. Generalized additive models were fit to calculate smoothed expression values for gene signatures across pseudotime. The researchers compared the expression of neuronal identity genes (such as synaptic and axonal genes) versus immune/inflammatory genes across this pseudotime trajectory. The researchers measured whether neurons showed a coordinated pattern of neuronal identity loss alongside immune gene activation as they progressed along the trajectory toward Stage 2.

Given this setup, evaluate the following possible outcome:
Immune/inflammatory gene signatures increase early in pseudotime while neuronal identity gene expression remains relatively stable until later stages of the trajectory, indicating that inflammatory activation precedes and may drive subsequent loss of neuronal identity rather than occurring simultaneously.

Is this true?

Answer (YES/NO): NO